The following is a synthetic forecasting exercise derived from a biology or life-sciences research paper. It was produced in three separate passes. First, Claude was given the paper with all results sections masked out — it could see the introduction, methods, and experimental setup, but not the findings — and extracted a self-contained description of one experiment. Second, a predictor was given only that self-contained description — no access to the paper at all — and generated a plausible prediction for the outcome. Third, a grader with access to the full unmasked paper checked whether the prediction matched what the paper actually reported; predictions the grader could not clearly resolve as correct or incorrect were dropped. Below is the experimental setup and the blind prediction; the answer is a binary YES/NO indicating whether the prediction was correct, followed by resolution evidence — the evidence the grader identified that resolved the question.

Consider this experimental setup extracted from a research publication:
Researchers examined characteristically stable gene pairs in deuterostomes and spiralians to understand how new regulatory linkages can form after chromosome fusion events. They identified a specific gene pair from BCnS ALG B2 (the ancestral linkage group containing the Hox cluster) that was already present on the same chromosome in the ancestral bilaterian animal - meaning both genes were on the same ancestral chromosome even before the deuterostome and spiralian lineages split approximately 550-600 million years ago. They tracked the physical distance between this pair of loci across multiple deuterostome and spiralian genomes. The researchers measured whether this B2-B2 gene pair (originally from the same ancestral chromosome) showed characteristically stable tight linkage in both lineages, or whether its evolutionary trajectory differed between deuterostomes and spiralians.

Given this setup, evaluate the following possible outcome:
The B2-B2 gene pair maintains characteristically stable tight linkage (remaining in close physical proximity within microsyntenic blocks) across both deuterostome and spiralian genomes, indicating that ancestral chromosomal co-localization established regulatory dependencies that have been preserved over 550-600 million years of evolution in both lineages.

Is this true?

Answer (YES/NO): NO